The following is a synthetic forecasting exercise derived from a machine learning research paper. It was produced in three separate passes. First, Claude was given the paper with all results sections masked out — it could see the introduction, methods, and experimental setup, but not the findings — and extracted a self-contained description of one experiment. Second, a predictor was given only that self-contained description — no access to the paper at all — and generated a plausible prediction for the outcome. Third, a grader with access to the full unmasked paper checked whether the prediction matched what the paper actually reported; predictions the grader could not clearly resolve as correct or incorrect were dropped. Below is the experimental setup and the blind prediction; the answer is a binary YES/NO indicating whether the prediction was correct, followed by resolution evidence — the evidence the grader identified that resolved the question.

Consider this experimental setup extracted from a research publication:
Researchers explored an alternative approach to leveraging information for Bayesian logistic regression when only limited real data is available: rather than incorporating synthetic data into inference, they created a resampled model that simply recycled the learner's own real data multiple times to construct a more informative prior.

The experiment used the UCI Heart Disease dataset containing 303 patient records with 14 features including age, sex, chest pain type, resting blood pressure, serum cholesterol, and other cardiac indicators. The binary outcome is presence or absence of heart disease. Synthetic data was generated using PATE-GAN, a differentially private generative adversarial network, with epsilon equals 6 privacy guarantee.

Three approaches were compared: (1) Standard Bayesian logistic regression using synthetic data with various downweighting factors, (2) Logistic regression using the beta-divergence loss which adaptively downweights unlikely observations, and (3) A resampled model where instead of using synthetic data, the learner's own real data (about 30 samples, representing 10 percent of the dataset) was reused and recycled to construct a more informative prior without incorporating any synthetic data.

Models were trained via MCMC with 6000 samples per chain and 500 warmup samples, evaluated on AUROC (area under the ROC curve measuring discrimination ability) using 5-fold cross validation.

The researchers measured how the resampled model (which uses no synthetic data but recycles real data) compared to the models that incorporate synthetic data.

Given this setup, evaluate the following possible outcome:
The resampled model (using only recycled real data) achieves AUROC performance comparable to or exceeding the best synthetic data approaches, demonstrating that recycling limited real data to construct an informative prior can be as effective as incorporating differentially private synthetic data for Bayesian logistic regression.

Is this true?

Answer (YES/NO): NO